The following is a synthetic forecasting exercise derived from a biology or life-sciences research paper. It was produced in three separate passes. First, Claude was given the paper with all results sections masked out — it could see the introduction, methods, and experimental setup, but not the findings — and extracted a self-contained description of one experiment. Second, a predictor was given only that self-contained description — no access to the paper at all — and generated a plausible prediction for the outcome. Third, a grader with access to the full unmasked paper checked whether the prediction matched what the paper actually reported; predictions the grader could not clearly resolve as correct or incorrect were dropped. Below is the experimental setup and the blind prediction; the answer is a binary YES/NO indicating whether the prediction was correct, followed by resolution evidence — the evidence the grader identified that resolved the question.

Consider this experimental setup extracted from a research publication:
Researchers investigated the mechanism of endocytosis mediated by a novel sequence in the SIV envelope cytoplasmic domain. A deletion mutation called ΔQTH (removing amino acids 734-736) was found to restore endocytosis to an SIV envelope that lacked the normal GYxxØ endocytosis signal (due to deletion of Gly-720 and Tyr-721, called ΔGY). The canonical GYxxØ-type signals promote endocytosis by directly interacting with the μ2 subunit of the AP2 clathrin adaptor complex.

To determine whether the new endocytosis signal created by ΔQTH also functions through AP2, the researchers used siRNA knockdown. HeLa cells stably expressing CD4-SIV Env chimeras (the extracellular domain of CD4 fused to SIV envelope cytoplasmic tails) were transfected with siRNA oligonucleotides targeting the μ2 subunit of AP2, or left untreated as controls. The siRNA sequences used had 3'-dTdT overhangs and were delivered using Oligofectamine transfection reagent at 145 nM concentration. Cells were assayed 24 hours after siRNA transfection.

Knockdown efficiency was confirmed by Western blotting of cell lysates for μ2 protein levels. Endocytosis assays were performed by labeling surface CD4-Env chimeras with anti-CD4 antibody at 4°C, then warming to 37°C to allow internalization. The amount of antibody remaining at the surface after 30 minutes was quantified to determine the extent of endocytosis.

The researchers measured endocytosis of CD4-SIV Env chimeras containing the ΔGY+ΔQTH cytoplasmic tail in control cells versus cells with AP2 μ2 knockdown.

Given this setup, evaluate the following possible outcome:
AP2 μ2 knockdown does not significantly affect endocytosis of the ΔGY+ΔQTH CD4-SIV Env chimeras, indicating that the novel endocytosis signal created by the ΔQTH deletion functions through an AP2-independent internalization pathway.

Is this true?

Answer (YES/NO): NO